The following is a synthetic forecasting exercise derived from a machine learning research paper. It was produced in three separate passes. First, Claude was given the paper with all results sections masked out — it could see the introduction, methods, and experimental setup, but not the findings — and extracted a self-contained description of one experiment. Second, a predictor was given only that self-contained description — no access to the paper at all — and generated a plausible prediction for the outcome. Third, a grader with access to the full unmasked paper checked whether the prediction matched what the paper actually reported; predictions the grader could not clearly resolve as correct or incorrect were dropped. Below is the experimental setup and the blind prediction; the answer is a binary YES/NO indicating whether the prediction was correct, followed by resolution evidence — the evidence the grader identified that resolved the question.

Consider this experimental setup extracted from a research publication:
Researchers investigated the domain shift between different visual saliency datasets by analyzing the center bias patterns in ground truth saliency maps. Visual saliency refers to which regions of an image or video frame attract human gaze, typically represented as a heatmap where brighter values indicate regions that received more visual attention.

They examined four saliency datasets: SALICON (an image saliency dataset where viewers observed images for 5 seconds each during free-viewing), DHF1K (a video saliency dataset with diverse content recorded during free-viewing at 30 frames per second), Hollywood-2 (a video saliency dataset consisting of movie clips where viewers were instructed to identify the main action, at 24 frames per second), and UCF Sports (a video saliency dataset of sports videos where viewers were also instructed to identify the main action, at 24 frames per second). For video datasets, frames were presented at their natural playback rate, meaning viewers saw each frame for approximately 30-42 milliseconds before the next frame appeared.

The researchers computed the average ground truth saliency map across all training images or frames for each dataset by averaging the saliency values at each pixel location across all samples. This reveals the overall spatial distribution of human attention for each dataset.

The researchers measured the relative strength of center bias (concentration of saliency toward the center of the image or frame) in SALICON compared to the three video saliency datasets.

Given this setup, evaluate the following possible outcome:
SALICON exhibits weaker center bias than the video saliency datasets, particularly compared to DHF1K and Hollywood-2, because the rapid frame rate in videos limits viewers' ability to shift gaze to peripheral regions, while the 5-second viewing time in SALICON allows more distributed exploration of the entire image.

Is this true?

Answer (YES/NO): NO